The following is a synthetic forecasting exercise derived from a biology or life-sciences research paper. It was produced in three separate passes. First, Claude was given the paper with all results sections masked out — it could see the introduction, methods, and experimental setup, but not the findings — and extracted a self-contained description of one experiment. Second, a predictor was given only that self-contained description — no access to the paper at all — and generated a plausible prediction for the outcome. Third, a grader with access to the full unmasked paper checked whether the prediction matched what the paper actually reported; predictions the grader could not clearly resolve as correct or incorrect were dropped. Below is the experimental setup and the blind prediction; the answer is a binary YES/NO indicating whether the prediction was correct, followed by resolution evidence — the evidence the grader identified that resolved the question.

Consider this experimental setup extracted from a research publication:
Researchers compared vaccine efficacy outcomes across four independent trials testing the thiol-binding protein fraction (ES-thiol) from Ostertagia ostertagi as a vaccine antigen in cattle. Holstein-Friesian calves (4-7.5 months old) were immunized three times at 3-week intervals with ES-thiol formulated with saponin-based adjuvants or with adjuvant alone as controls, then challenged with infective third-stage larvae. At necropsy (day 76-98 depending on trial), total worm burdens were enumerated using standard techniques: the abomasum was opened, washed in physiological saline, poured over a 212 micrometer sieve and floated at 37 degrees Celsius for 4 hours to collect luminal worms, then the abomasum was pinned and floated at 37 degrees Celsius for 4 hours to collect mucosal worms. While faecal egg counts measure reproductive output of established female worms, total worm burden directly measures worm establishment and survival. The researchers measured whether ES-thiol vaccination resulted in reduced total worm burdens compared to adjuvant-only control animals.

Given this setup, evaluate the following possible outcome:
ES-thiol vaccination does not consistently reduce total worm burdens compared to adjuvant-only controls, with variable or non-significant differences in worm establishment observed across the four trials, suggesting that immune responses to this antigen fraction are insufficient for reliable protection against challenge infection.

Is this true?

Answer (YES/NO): NO